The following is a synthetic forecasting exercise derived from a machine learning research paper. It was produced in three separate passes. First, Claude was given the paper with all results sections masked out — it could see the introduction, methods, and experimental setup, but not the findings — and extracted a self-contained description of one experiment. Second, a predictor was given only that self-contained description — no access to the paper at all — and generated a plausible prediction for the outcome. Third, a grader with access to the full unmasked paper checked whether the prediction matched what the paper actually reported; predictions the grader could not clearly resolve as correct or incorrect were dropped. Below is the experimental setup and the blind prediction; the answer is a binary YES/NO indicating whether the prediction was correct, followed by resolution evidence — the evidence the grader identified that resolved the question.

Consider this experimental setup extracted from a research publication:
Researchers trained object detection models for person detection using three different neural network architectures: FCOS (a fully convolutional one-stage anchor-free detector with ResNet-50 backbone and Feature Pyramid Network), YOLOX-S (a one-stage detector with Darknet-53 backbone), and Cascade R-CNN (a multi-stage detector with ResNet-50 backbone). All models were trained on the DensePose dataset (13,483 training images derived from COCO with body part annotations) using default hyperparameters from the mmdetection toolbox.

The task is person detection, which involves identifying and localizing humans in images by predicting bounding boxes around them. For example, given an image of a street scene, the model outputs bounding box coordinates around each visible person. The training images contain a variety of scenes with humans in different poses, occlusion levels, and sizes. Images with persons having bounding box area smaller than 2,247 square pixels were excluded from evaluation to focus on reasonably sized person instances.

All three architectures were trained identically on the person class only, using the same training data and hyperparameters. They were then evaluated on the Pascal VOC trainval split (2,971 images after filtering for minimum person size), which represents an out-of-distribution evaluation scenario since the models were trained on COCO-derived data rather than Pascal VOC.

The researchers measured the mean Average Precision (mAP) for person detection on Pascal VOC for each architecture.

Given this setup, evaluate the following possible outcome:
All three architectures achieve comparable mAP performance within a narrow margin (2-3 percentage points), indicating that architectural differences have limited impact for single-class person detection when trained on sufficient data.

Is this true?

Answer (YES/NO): NO